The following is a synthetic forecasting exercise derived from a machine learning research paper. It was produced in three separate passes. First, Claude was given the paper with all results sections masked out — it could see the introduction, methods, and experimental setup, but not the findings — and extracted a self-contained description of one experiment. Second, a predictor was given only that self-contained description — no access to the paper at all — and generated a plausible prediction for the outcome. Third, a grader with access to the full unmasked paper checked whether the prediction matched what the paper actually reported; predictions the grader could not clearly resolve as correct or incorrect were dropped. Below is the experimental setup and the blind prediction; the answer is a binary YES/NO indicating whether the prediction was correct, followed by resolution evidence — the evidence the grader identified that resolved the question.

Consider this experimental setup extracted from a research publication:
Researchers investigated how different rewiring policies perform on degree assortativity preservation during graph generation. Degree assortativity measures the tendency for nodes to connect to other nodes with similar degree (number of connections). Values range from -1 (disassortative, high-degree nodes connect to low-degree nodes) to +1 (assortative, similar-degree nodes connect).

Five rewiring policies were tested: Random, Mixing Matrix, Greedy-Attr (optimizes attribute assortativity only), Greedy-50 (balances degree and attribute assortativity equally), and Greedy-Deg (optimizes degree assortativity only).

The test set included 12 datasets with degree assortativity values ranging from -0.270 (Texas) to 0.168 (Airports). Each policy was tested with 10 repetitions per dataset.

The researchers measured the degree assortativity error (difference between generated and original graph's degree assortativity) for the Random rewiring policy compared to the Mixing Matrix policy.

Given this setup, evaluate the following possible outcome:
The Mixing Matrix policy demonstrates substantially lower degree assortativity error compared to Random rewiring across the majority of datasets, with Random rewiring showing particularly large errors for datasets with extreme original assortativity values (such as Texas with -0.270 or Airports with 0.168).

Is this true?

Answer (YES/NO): NO